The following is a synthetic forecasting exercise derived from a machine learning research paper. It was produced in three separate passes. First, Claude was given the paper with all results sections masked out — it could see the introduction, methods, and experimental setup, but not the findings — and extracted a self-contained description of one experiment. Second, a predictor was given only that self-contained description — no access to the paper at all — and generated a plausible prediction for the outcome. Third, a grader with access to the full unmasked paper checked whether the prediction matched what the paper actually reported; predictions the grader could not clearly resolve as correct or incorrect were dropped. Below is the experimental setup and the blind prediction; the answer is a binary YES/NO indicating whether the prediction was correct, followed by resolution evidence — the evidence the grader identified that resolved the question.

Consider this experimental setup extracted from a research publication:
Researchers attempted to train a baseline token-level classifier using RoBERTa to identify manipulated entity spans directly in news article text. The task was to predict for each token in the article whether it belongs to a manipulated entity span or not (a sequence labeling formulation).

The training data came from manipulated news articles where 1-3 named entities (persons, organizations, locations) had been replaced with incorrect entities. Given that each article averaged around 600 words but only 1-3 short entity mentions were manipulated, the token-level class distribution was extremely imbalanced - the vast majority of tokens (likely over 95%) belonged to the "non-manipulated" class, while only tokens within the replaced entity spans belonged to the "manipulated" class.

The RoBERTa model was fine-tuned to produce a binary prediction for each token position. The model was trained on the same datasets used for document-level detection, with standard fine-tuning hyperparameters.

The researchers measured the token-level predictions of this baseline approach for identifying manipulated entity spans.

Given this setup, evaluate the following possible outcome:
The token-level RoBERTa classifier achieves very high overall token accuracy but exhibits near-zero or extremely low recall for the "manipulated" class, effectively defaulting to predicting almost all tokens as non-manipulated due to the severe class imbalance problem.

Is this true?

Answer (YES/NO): YES